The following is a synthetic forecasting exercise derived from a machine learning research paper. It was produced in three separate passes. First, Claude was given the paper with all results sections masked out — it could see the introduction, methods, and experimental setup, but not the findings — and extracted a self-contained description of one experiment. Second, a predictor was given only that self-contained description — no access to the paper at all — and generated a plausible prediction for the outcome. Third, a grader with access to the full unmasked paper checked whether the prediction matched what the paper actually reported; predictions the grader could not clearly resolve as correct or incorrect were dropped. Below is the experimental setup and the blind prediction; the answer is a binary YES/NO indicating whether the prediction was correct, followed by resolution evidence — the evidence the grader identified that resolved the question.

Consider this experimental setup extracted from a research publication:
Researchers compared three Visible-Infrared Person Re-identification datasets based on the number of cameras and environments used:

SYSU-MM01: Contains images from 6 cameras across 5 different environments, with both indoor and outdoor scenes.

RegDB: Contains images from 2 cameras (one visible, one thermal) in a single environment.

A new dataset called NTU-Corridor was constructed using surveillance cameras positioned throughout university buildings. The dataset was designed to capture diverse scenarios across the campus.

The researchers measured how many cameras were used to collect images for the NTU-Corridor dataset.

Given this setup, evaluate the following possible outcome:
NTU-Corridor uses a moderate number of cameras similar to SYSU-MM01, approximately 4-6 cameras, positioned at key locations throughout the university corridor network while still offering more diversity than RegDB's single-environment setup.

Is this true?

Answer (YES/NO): NO